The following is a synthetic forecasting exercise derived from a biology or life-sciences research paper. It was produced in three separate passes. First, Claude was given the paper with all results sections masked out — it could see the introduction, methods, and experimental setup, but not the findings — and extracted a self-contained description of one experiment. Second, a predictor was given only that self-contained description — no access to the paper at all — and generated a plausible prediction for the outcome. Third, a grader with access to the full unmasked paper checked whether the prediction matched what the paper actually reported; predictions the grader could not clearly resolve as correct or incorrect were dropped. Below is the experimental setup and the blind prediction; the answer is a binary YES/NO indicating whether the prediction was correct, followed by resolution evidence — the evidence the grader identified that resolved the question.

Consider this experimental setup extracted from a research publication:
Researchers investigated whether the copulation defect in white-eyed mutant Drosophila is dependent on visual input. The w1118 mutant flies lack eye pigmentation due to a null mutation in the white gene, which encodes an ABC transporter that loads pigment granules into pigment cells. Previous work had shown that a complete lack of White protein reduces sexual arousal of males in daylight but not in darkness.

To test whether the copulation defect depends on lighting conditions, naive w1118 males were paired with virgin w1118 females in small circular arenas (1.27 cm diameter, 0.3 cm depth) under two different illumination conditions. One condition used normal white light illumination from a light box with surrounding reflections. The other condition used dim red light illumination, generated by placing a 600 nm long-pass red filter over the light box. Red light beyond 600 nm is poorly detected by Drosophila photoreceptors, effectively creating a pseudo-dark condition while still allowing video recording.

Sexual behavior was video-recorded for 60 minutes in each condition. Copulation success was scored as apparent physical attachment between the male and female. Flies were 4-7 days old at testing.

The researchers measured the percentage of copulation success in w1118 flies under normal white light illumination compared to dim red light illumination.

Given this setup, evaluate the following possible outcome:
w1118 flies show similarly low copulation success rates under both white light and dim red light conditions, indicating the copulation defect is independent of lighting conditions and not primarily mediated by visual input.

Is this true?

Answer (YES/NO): YES